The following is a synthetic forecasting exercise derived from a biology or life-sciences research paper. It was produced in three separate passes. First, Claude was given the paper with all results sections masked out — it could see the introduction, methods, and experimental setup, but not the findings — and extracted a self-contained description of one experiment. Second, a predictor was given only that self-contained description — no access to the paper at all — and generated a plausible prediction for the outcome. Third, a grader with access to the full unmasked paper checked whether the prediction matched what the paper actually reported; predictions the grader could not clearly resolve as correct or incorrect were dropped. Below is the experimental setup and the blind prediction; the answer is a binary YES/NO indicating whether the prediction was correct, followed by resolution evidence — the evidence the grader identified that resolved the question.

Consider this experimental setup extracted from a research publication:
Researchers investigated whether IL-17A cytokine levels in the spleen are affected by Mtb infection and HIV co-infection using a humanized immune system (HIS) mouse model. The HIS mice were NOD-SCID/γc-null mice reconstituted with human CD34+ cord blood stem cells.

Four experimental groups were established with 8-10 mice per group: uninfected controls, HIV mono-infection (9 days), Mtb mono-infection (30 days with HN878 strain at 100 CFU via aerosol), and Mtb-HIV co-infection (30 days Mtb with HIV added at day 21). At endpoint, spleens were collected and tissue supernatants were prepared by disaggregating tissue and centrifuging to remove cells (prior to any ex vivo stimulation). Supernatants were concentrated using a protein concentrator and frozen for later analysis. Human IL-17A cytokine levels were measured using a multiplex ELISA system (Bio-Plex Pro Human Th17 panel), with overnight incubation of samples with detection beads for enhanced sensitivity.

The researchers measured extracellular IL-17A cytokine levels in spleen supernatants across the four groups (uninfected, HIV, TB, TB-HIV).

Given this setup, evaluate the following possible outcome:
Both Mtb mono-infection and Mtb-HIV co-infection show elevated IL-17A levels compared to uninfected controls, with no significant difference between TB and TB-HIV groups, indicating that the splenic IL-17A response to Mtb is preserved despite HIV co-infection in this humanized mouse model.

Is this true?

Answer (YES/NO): NO